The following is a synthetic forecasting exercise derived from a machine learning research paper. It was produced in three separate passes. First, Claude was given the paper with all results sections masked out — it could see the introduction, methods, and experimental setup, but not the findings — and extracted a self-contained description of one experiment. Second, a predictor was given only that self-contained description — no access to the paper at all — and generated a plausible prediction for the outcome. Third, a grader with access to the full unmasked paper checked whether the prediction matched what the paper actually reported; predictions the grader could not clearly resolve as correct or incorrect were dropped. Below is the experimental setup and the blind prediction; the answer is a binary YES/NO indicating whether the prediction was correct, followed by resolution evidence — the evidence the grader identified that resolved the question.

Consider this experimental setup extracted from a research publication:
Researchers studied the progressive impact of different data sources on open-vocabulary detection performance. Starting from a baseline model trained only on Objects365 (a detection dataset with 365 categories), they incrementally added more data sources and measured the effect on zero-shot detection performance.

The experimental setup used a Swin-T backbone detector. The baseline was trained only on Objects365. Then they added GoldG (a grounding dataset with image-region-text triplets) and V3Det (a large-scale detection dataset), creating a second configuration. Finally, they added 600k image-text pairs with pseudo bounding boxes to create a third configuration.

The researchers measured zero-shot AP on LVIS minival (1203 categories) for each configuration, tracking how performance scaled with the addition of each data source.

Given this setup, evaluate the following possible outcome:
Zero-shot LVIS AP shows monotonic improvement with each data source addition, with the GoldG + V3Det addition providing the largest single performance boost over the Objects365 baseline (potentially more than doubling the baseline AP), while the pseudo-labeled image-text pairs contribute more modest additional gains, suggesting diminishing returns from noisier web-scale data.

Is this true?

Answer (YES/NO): NO